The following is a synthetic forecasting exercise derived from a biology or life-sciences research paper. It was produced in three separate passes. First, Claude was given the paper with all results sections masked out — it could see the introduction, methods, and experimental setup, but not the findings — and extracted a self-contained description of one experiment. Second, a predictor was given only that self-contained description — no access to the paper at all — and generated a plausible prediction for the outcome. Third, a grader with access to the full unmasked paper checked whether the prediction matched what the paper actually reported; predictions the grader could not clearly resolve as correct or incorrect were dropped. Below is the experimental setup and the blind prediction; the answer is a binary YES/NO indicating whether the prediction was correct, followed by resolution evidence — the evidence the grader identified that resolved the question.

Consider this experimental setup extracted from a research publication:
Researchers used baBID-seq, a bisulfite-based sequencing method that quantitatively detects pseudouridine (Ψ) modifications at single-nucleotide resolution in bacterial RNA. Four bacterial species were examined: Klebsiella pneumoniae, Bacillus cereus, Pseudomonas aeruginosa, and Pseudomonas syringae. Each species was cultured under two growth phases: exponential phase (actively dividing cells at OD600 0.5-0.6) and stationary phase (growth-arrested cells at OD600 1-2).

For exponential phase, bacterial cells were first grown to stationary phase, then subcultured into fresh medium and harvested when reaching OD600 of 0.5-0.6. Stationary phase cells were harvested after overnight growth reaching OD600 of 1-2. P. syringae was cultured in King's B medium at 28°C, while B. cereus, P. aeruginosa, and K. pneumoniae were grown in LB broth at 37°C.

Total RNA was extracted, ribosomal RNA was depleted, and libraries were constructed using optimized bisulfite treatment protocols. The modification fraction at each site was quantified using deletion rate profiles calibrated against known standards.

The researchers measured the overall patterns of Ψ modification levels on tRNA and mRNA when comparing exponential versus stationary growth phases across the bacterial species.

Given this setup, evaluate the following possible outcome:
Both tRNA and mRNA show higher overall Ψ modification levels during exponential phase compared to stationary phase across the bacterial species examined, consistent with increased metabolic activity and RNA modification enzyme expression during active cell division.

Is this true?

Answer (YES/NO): NO